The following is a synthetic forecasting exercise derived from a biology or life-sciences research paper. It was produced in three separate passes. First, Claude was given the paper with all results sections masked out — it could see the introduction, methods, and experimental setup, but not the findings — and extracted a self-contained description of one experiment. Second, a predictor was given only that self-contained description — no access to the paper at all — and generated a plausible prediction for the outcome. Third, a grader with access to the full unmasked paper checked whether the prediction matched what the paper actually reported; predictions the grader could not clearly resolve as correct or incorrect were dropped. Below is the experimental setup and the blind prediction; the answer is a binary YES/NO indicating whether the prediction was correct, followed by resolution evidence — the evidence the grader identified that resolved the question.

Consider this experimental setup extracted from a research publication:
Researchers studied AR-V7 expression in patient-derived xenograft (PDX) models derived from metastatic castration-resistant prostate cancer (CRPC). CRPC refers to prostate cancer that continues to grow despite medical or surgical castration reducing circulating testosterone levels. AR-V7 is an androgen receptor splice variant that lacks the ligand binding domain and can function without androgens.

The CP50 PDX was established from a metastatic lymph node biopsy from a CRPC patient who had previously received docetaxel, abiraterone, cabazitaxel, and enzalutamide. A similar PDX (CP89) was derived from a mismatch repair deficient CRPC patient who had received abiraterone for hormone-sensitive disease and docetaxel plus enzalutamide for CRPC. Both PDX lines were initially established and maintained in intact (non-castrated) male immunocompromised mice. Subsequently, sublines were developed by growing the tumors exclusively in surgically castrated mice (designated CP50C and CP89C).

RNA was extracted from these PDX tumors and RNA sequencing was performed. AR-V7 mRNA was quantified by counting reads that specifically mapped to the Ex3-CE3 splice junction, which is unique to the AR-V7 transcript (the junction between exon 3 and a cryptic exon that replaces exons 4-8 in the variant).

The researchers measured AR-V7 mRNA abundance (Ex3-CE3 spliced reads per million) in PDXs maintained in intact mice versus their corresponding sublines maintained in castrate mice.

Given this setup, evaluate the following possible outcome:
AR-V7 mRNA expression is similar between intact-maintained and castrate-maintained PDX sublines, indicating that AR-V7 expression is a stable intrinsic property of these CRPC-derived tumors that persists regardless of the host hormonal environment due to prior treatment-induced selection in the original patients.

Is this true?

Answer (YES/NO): NO